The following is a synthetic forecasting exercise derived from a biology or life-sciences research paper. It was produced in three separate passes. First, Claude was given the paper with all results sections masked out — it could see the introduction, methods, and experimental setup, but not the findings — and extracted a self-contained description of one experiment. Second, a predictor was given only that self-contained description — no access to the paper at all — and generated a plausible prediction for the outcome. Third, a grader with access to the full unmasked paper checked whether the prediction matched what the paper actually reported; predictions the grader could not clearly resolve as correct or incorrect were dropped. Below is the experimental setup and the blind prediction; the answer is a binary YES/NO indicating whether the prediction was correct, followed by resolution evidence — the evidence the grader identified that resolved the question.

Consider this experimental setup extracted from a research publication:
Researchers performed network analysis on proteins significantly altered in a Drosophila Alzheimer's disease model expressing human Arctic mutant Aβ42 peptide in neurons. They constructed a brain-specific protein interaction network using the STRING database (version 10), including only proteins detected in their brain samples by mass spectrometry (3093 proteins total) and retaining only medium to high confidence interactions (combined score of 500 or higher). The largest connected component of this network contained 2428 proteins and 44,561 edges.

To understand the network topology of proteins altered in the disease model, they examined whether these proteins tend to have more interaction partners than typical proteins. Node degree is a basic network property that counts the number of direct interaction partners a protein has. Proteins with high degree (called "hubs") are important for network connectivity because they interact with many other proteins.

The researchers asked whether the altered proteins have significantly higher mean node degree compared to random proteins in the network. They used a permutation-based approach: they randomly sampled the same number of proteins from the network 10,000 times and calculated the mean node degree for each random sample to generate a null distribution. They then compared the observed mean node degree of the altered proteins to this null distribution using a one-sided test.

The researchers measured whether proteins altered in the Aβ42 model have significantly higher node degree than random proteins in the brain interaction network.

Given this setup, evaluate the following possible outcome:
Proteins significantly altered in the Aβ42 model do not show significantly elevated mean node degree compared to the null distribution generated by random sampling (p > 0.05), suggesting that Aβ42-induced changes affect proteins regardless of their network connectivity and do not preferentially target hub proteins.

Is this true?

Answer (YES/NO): NO